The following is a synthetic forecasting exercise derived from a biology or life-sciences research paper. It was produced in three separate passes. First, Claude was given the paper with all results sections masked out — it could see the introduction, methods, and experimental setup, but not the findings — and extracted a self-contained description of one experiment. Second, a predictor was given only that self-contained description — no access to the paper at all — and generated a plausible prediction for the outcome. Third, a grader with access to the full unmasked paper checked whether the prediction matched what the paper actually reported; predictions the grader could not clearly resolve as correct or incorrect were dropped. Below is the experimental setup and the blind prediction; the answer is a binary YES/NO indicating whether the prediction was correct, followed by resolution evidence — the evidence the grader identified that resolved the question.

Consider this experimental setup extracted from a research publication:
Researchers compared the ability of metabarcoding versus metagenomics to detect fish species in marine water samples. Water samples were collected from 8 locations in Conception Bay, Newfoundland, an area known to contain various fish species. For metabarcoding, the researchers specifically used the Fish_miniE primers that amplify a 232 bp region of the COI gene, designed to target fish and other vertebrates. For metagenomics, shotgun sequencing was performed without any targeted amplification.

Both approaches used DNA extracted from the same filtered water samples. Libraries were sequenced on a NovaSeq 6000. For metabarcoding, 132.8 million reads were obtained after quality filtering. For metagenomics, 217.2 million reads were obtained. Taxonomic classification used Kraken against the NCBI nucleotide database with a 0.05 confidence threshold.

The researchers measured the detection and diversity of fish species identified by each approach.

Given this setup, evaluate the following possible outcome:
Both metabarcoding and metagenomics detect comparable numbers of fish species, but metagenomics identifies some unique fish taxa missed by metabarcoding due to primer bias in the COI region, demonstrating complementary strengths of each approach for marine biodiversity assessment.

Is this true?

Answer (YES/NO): NO